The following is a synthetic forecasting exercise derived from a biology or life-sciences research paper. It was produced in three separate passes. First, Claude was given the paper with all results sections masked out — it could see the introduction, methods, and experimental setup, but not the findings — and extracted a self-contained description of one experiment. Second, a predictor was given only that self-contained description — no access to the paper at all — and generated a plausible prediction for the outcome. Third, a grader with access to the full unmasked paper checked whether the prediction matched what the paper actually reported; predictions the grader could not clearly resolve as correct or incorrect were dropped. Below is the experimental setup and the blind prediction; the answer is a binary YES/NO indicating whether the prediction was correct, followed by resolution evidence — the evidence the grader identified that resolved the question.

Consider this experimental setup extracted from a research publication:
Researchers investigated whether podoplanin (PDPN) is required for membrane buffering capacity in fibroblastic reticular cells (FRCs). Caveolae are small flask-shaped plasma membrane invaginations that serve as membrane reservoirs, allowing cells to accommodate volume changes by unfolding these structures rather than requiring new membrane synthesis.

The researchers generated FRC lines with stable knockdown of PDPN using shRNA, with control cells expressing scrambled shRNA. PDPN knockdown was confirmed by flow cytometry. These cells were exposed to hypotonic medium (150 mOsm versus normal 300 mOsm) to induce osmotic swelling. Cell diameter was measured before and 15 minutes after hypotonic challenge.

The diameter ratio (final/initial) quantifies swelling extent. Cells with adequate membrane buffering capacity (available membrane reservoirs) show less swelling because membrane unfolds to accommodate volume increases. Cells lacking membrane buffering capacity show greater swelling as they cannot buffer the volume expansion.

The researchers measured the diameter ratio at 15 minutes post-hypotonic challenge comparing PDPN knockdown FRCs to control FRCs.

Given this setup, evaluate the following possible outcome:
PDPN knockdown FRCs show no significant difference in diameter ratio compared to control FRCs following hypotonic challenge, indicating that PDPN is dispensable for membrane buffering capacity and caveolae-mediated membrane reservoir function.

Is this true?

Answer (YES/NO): NO